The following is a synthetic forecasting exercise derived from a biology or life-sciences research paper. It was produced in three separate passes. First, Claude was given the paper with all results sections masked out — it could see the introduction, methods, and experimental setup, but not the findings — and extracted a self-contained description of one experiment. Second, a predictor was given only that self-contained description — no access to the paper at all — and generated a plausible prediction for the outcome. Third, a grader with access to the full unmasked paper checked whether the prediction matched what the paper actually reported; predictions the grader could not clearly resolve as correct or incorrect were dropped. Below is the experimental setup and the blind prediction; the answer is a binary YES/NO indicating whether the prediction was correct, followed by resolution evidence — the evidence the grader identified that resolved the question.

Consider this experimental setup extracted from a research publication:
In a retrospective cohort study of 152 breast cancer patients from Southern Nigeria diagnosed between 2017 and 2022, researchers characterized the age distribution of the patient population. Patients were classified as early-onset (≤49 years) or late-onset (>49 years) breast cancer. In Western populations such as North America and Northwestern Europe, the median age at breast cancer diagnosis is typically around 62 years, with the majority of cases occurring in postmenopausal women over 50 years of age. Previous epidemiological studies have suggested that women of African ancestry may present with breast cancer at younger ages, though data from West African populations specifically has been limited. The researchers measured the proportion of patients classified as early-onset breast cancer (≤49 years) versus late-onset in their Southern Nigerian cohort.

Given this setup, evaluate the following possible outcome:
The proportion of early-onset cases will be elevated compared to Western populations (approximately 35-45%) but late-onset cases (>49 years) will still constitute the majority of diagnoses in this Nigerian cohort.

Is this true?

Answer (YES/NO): NO